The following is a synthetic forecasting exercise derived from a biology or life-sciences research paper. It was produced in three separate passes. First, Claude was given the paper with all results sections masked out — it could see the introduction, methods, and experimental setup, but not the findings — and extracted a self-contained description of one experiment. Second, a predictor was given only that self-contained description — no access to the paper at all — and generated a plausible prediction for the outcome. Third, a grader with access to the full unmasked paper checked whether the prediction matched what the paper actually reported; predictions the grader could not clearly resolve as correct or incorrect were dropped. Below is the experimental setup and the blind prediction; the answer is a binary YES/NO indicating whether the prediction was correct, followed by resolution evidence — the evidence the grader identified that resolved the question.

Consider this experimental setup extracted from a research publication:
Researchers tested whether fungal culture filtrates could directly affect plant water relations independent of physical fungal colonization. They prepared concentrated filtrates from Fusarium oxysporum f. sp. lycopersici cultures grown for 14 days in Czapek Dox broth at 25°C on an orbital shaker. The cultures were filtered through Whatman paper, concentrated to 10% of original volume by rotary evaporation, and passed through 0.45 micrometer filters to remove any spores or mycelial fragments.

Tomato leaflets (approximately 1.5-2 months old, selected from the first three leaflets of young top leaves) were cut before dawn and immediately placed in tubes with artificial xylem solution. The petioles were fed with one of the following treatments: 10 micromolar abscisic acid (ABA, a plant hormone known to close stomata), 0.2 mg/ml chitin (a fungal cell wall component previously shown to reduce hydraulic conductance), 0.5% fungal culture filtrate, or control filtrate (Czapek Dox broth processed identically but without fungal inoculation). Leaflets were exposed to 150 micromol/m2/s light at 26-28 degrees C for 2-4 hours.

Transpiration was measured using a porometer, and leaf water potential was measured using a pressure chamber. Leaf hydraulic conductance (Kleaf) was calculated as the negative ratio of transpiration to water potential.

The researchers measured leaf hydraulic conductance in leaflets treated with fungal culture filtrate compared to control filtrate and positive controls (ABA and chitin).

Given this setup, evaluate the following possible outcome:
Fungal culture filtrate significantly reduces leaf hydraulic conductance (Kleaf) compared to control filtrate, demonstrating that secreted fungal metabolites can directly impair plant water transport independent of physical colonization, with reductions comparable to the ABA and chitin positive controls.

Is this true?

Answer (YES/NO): YES